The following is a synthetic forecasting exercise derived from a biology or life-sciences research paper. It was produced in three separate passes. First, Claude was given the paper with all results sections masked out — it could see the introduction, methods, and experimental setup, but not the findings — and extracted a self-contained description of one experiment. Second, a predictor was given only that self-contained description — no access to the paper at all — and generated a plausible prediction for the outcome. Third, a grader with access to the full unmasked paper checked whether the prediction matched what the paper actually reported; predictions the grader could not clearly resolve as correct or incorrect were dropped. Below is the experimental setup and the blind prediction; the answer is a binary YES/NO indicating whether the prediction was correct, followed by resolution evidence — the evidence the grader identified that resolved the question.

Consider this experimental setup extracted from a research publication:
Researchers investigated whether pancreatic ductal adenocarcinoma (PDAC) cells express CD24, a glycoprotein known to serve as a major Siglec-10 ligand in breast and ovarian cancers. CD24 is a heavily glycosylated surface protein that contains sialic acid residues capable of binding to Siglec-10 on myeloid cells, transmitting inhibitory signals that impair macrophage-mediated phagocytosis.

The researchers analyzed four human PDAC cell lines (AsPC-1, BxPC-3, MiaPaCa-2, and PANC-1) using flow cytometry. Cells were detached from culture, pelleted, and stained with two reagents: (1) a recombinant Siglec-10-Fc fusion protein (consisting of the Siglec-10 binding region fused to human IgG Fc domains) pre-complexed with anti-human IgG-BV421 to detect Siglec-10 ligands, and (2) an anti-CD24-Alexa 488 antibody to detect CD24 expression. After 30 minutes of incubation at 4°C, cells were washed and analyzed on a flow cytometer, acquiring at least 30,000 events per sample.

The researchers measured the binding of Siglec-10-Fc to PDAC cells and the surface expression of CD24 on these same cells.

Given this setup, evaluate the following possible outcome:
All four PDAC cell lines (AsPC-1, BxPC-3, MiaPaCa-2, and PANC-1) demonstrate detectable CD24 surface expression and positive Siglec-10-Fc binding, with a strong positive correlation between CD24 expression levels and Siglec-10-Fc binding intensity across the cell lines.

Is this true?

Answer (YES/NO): NO